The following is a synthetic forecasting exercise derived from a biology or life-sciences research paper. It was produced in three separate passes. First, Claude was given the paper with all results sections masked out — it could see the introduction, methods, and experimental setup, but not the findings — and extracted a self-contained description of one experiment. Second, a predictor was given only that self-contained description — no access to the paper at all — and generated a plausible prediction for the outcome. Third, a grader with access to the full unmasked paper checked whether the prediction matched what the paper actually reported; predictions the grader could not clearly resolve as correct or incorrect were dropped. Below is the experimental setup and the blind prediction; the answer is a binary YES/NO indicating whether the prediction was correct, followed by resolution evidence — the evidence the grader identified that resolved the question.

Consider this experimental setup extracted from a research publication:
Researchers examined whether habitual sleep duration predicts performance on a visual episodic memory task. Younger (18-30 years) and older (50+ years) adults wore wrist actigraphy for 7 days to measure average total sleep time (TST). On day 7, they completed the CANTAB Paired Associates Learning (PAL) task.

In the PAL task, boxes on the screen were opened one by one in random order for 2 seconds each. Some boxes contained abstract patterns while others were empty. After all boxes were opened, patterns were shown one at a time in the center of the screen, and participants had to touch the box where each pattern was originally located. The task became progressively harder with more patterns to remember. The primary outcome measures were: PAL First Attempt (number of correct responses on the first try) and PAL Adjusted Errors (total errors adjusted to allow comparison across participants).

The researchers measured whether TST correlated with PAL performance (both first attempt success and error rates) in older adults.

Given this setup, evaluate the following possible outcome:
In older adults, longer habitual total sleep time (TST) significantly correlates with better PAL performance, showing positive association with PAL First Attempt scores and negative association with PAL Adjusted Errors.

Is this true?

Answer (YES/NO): NO